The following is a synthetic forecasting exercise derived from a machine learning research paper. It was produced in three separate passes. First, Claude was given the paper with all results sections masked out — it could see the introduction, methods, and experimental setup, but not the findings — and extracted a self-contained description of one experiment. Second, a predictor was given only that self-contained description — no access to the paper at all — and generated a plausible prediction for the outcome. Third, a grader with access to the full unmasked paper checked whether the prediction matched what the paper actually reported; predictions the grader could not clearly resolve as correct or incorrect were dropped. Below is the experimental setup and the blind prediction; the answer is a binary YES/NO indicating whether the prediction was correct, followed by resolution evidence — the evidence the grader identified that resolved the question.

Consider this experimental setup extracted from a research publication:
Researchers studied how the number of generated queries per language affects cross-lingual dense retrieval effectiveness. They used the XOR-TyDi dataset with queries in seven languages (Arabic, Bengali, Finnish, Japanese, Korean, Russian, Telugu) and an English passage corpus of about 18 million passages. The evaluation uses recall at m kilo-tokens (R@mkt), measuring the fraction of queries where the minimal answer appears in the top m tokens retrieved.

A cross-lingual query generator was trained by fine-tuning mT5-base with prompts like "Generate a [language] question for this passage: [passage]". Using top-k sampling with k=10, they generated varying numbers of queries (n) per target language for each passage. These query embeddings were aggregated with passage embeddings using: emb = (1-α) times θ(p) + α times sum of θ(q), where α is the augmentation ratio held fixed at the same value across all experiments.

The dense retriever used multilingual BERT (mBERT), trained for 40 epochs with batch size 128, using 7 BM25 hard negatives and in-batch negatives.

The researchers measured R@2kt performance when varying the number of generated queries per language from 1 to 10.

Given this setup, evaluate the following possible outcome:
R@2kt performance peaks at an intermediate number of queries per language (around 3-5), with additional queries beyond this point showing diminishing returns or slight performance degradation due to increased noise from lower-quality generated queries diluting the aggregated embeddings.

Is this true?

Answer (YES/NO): NO